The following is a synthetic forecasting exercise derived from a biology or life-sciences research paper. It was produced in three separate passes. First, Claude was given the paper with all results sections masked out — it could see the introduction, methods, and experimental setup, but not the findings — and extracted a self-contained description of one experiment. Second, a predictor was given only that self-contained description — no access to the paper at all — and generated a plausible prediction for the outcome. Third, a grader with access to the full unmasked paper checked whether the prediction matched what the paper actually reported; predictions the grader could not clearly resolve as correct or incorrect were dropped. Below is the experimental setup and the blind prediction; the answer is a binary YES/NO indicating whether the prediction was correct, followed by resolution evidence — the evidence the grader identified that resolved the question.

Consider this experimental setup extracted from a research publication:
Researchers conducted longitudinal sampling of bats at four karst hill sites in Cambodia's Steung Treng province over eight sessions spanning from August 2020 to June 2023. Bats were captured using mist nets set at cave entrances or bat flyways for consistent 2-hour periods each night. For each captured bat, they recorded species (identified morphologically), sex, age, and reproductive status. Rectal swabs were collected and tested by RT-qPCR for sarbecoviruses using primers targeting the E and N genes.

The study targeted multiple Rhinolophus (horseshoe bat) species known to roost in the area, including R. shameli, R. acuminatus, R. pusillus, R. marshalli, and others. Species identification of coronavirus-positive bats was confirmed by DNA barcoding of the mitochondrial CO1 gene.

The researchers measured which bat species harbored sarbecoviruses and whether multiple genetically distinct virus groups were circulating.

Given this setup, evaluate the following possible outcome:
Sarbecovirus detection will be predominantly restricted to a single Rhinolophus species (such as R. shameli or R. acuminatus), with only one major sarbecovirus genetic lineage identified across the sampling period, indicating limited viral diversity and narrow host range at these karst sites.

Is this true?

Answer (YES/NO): NO